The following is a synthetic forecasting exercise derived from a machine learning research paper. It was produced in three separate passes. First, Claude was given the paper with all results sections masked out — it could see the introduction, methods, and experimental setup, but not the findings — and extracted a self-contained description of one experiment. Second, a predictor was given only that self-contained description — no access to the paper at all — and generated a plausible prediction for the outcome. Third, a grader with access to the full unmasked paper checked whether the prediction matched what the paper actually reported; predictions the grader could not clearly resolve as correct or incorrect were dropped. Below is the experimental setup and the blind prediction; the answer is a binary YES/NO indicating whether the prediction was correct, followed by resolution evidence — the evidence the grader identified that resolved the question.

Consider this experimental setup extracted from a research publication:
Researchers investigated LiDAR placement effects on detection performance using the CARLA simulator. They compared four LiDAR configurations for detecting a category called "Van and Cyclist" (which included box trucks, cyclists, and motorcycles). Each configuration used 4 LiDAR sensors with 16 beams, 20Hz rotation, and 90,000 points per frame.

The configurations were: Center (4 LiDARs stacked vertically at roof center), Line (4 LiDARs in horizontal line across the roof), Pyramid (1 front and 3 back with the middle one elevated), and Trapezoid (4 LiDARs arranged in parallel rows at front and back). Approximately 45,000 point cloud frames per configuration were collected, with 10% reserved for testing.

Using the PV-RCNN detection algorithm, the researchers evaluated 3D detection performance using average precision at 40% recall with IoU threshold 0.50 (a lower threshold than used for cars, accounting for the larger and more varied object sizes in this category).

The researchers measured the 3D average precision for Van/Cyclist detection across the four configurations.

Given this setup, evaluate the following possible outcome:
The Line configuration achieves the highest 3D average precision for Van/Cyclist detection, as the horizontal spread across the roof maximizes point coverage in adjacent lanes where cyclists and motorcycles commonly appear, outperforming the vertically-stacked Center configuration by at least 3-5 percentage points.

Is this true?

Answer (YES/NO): NO